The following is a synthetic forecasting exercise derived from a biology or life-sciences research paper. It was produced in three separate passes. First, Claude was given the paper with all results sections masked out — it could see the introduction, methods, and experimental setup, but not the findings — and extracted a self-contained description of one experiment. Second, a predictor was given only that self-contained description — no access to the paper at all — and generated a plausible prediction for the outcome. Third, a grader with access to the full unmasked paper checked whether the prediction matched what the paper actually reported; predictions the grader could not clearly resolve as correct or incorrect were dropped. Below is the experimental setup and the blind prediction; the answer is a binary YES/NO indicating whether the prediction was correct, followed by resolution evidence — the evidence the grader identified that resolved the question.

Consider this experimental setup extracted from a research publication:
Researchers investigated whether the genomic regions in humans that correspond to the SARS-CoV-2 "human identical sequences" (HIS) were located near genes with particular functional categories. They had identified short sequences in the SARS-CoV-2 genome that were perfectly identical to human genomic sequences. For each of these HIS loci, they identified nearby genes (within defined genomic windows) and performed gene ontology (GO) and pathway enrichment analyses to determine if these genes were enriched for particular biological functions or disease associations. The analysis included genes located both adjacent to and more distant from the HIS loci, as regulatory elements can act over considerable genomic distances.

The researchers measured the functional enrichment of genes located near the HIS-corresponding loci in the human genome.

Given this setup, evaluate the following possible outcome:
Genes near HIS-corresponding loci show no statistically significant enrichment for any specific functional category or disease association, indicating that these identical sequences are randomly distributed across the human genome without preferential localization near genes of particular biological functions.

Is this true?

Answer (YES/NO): NO